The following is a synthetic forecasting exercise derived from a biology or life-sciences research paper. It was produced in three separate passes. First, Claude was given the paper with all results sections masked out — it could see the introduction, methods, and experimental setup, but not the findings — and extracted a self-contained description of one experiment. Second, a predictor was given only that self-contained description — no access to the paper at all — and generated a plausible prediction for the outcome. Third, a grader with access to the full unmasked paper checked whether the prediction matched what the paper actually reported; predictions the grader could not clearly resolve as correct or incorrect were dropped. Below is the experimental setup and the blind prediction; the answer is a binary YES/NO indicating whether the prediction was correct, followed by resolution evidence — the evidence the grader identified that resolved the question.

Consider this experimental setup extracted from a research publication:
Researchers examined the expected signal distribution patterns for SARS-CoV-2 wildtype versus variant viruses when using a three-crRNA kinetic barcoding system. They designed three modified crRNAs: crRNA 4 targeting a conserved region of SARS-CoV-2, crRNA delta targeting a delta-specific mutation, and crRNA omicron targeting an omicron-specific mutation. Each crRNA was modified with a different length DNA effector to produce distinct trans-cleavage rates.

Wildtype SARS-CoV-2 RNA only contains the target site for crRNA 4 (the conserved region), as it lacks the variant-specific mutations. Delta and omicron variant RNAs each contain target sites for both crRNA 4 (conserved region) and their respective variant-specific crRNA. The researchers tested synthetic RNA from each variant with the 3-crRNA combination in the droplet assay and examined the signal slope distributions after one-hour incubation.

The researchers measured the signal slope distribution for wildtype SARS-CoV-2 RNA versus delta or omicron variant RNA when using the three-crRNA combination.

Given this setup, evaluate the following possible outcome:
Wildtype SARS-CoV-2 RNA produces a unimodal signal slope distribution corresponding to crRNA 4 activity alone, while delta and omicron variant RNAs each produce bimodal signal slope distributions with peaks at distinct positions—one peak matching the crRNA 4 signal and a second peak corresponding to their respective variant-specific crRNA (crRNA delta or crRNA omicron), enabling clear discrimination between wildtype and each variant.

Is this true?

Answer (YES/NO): YES